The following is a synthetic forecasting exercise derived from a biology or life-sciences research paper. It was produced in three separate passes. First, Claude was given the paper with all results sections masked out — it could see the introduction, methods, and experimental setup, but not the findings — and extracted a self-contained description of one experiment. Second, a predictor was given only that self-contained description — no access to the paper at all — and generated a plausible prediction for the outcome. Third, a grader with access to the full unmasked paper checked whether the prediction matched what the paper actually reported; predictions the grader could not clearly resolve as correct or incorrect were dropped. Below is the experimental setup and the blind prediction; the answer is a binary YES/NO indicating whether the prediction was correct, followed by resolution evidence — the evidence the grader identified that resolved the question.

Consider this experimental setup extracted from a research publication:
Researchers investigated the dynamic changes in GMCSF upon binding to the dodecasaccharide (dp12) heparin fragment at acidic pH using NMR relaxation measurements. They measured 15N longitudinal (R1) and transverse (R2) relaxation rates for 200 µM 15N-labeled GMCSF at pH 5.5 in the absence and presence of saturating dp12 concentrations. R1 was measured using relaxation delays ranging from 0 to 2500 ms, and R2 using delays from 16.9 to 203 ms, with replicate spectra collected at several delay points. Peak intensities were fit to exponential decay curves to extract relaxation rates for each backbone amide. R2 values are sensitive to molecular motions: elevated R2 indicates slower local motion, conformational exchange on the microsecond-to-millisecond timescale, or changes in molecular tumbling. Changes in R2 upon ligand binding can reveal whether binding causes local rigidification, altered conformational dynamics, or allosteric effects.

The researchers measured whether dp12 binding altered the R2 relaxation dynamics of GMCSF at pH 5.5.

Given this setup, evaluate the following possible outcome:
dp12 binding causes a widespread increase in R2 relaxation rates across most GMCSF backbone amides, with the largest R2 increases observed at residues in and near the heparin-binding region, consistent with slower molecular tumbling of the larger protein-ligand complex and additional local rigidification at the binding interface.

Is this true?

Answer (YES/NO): NO